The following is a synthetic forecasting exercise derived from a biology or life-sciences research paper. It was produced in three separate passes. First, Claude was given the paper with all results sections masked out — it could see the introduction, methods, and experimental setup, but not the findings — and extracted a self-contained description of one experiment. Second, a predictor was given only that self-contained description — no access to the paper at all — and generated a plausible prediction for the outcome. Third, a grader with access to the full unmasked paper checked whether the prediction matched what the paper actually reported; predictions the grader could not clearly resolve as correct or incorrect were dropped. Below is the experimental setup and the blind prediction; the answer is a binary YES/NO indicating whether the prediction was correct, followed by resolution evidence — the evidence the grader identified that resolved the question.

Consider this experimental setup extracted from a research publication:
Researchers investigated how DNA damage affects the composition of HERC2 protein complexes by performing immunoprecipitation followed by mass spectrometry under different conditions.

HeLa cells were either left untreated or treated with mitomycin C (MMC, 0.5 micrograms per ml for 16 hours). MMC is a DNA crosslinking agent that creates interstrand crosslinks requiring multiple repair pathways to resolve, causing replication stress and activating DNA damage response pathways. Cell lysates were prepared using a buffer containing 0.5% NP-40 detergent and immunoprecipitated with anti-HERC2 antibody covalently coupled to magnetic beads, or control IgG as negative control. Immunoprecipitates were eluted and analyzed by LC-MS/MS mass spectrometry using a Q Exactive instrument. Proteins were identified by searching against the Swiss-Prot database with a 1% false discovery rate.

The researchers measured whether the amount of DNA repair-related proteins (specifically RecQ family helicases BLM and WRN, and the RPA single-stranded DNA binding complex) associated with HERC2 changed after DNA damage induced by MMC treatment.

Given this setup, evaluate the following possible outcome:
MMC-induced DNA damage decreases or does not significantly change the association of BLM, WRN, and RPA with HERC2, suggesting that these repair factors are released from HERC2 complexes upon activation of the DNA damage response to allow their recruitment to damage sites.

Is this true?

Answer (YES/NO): YES